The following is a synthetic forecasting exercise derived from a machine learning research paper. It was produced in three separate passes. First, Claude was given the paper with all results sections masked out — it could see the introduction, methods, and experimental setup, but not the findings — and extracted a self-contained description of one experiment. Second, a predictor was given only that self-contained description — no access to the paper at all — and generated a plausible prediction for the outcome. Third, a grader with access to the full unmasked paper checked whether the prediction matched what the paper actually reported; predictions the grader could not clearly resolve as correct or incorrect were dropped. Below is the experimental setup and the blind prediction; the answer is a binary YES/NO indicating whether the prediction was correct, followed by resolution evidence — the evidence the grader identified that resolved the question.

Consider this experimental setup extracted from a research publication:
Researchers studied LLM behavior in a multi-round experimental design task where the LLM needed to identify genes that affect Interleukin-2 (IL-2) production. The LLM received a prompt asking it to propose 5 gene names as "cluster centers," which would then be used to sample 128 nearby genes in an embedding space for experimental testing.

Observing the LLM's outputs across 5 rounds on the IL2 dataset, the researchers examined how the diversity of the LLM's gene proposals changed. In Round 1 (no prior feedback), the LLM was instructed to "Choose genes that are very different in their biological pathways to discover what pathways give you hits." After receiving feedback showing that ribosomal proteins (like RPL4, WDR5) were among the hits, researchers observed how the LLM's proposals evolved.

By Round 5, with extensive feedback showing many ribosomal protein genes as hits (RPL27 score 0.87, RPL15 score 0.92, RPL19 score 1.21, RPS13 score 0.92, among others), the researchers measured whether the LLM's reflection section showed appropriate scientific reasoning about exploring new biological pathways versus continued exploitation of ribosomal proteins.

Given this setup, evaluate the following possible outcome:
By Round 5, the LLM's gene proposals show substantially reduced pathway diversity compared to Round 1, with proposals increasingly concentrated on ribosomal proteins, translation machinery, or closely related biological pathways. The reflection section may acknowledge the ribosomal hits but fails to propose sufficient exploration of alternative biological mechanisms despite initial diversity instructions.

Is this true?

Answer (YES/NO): YES